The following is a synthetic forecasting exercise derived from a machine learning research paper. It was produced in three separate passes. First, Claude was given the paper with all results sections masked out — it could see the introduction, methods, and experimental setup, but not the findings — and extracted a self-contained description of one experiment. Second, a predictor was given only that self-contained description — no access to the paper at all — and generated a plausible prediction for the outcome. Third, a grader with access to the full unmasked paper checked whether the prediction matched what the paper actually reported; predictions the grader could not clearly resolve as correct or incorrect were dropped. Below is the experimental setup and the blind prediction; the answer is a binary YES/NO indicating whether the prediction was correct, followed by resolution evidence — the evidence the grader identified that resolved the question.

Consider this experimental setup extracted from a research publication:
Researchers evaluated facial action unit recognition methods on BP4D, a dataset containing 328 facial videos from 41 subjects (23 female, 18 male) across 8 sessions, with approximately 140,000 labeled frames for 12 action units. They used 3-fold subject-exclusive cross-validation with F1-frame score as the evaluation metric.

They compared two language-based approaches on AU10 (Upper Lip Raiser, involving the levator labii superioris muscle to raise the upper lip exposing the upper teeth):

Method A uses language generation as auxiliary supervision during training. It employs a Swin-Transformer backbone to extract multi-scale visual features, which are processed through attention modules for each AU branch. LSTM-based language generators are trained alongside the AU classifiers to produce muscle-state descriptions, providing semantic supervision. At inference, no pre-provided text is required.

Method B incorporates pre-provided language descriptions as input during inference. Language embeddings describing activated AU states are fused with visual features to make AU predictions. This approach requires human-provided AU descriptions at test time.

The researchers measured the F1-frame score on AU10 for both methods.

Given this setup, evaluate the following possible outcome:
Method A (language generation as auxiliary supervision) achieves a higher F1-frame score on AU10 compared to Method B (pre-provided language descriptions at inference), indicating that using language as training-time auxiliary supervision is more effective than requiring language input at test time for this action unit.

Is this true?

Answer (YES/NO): NO